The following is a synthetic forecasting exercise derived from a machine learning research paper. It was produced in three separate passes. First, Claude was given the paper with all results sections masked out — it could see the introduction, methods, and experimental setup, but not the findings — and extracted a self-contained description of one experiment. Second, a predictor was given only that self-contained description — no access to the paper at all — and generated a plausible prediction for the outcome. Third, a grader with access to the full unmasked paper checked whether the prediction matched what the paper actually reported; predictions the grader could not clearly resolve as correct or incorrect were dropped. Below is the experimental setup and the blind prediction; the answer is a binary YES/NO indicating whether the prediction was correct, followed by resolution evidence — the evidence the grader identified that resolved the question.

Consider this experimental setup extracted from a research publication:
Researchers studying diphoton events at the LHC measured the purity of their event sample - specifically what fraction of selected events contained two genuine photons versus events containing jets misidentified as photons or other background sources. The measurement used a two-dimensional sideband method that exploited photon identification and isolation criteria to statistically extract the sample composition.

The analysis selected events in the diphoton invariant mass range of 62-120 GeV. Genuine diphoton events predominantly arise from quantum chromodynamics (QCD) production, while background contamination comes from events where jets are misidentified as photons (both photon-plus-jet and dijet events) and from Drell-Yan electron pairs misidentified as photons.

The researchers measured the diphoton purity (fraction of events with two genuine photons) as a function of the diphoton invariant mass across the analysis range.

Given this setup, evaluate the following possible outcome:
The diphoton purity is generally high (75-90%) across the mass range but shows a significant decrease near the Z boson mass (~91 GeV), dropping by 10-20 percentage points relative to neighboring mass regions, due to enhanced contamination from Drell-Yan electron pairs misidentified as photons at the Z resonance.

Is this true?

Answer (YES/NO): NO